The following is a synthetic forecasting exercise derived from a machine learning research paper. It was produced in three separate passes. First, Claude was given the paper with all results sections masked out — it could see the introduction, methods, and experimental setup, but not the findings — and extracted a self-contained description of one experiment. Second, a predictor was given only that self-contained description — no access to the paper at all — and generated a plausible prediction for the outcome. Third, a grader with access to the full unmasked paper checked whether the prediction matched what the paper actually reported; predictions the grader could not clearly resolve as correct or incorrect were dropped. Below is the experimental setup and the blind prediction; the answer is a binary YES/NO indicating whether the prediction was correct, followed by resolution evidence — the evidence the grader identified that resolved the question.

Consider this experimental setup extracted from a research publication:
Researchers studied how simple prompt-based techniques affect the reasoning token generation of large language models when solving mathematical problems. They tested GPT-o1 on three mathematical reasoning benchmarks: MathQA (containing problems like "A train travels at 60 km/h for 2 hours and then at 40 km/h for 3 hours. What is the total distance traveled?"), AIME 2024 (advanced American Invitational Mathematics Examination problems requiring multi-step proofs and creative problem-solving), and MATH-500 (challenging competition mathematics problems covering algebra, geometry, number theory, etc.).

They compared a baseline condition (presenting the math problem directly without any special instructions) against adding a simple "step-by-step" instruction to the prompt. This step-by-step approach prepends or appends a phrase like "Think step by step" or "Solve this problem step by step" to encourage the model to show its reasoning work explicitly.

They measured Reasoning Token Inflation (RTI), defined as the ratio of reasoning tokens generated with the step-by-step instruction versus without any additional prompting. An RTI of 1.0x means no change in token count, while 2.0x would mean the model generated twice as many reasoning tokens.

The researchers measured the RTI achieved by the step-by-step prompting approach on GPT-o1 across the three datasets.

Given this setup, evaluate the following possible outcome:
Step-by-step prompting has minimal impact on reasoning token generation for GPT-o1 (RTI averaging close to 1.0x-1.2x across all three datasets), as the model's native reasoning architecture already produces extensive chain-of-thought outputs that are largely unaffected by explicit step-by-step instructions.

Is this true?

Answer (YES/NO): NO